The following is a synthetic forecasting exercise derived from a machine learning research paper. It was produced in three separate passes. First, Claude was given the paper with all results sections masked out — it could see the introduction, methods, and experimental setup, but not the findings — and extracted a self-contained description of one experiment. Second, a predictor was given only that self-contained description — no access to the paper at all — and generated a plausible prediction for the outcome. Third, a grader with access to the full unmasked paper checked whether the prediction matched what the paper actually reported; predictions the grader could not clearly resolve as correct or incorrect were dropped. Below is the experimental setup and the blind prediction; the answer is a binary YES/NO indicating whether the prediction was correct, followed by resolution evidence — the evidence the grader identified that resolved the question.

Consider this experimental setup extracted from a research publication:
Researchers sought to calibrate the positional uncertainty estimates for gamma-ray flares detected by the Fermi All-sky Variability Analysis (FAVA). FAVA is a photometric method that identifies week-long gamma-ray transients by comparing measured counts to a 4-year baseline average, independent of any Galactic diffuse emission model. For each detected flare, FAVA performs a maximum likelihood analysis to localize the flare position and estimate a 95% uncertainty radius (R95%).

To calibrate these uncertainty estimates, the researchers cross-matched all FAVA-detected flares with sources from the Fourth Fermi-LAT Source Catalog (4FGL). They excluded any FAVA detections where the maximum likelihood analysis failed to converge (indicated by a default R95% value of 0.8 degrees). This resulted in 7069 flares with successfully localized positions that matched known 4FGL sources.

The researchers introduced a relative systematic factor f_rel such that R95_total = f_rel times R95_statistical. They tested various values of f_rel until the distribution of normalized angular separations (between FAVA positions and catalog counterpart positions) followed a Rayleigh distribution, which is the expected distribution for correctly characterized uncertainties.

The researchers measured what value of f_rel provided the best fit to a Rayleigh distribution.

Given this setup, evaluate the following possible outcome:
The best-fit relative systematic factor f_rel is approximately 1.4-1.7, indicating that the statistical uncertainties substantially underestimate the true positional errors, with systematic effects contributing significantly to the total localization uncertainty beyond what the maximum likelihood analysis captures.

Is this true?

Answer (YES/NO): NO